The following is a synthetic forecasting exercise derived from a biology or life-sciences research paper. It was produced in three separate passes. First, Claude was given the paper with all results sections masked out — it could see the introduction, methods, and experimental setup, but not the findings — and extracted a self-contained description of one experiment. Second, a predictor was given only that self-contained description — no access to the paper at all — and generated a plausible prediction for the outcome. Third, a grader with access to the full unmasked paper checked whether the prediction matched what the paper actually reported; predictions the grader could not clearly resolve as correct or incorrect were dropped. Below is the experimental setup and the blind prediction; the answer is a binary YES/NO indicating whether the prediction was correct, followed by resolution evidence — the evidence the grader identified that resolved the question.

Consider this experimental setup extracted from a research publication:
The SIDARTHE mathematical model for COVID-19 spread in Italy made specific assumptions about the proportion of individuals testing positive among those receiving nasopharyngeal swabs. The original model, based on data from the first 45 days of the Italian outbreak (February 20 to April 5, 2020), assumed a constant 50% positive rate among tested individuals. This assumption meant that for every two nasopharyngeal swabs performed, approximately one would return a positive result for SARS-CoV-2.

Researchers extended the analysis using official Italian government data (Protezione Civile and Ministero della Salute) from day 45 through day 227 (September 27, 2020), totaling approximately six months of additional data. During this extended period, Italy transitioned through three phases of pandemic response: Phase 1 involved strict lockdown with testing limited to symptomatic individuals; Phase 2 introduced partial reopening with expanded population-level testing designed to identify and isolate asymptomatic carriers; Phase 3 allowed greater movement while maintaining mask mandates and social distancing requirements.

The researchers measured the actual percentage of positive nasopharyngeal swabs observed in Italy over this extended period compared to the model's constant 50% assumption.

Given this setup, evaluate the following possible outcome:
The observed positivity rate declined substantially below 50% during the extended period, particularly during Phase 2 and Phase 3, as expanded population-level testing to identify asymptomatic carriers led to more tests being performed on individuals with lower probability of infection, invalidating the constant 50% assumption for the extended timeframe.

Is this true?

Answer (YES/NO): YES